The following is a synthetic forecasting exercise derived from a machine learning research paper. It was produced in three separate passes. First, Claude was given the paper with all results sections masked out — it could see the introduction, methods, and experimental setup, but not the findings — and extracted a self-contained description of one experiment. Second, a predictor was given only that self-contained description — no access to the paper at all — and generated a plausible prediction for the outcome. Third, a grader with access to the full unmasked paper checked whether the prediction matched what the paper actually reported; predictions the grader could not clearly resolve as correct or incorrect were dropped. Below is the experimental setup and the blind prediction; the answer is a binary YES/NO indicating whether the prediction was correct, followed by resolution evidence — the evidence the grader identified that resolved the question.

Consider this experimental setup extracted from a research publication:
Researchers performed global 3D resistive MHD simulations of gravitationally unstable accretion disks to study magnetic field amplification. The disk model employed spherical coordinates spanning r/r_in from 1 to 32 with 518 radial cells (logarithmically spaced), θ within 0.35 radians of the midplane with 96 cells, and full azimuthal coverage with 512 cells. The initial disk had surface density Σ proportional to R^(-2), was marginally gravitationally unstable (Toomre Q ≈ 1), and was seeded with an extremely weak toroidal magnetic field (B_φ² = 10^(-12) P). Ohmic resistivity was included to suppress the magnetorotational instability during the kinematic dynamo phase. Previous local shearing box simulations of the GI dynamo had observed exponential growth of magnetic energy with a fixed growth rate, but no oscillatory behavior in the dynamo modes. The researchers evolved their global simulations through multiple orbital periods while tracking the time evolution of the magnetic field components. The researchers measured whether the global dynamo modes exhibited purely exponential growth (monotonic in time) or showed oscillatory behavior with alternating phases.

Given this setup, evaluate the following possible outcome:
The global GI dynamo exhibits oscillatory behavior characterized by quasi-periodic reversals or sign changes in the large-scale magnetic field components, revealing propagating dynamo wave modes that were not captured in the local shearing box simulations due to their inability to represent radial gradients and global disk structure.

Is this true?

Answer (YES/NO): NO